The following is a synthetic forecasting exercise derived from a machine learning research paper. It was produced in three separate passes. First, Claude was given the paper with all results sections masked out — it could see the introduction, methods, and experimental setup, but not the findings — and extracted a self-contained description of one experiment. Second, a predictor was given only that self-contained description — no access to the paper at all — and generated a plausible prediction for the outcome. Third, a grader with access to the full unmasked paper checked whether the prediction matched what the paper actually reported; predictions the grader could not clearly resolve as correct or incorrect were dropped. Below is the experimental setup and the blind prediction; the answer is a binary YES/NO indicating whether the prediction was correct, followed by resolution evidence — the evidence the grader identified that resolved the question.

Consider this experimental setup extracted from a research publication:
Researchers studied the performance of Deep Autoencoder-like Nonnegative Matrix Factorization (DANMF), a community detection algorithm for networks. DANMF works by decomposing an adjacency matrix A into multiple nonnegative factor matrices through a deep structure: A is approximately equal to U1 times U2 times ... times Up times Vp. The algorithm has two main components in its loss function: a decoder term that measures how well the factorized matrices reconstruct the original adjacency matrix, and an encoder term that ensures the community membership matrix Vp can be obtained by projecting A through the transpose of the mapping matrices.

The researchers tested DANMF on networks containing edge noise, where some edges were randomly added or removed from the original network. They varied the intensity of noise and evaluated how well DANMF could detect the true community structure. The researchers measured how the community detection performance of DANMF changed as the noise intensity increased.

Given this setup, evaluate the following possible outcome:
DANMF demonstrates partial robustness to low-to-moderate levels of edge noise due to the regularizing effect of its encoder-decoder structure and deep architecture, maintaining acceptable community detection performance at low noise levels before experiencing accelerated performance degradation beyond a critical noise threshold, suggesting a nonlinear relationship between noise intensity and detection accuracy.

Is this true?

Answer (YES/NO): NO